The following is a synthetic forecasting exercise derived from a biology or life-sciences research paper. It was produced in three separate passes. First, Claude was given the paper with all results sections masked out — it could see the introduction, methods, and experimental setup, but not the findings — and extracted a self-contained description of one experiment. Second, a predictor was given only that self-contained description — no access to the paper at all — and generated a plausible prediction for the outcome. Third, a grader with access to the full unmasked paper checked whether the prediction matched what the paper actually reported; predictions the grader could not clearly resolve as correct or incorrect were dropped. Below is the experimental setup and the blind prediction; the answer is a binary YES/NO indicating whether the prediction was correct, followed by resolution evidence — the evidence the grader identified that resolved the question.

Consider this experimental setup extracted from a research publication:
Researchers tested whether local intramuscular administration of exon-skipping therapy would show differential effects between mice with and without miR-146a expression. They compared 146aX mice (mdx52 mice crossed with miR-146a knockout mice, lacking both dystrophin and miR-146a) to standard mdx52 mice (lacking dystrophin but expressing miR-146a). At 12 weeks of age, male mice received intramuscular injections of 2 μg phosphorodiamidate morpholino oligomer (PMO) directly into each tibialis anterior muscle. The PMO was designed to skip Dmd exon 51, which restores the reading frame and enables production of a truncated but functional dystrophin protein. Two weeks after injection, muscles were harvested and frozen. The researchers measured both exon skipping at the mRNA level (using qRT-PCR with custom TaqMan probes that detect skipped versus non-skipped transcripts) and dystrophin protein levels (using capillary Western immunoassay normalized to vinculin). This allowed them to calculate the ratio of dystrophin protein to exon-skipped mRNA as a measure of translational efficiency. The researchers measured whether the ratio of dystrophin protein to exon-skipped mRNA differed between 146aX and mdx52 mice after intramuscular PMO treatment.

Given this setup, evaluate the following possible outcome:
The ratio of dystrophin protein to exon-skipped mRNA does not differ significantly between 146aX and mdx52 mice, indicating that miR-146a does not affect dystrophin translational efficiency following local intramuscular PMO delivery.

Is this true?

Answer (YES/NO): NO